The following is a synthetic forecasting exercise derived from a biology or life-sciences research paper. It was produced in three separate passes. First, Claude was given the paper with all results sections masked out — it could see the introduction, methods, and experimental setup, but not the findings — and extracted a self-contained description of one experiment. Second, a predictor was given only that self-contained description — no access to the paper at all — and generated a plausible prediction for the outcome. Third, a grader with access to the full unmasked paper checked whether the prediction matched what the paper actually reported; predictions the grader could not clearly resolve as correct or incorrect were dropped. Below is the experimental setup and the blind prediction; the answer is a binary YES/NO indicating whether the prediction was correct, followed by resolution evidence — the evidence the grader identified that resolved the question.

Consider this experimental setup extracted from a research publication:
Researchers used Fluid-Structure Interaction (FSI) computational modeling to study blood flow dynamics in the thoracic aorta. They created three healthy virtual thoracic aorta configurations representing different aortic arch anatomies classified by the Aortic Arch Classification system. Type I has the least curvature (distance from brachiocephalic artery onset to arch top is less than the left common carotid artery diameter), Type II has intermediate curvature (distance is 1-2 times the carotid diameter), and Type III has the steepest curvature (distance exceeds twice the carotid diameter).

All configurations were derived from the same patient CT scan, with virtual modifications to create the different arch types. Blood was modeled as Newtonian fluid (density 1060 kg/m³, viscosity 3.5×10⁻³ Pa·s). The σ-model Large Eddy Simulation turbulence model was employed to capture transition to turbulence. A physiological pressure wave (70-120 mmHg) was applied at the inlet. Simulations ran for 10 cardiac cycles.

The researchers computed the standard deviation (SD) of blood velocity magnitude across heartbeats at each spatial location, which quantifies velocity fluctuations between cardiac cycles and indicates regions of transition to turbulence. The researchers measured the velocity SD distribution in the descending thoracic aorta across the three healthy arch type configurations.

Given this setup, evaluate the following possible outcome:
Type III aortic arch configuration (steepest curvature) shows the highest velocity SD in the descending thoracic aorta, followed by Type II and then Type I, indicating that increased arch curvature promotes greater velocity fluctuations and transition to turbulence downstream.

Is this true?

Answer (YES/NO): NO